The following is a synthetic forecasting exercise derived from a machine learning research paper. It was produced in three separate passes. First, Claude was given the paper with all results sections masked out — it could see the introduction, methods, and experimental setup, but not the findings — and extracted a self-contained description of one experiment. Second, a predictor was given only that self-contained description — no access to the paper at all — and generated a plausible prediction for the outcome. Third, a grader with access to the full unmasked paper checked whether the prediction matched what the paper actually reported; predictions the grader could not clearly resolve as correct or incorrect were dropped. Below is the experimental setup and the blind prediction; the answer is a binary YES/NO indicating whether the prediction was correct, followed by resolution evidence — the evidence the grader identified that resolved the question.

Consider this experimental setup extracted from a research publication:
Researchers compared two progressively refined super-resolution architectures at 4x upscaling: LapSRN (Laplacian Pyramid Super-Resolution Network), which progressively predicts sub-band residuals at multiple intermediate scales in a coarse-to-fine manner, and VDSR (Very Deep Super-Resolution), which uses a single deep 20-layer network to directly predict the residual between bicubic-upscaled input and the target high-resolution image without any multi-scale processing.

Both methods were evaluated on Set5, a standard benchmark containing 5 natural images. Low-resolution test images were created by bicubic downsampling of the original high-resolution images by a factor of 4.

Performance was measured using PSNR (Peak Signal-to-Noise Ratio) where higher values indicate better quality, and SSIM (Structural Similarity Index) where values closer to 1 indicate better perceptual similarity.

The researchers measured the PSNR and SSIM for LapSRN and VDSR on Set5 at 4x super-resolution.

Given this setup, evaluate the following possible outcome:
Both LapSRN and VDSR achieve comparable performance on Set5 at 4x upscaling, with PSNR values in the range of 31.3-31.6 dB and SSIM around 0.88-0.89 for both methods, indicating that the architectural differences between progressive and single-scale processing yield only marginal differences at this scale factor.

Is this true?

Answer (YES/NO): YES